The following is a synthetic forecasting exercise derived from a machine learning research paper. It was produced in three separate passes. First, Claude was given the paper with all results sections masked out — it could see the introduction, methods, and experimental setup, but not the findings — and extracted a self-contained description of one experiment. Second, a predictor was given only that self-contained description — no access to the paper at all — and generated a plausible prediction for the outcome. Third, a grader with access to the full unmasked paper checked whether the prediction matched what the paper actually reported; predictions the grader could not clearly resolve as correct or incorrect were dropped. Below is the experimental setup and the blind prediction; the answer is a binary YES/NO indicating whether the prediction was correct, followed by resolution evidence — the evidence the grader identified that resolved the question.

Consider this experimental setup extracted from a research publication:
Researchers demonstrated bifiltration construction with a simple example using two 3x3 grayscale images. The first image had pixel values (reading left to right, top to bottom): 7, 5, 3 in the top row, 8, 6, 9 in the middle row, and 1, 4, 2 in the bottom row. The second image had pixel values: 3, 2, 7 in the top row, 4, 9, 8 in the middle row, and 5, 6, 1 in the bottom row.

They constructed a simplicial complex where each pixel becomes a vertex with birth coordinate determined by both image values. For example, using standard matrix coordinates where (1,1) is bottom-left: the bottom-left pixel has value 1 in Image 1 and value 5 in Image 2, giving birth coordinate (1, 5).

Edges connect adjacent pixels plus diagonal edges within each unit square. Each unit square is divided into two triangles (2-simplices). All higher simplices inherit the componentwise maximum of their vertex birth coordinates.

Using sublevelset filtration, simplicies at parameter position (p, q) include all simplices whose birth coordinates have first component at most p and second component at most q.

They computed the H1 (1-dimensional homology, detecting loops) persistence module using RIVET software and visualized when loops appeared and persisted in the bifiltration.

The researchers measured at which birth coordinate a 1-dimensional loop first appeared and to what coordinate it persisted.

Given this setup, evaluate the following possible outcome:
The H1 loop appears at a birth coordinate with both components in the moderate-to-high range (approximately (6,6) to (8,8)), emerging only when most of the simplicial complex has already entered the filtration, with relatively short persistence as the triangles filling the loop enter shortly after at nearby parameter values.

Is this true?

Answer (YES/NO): NO